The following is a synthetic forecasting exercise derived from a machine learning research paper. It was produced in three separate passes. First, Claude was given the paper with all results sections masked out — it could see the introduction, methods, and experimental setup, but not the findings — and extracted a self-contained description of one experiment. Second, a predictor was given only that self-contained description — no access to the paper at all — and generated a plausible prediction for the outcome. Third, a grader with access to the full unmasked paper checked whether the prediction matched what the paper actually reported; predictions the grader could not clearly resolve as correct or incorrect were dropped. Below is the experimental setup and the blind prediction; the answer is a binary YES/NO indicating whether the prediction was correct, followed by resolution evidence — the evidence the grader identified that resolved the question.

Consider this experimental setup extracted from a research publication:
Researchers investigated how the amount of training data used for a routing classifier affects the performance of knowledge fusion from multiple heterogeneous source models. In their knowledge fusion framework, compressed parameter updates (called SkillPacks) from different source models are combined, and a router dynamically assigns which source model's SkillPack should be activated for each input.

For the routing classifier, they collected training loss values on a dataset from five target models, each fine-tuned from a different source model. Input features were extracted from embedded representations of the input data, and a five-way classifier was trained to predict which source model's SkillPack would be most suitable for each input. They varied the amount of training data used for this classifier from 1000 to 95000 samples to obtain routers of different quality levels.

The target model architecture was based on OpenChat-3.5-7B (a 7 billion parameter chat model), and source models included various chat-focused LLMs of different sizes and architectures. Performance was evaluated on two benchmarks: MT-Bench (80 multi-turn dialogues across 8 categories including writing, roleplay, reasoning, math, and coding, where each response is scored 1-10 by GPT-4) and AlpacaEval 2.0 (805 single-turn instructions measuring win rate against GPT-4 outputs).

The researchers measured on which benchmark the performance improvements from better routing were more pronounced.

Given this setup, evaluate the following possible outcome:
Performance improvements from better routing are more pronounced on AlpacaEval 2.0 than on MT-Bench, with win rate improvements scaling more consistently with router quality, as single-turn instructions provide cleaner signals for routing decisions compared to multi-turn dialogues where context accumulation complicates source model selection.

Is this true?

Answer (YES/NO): NO